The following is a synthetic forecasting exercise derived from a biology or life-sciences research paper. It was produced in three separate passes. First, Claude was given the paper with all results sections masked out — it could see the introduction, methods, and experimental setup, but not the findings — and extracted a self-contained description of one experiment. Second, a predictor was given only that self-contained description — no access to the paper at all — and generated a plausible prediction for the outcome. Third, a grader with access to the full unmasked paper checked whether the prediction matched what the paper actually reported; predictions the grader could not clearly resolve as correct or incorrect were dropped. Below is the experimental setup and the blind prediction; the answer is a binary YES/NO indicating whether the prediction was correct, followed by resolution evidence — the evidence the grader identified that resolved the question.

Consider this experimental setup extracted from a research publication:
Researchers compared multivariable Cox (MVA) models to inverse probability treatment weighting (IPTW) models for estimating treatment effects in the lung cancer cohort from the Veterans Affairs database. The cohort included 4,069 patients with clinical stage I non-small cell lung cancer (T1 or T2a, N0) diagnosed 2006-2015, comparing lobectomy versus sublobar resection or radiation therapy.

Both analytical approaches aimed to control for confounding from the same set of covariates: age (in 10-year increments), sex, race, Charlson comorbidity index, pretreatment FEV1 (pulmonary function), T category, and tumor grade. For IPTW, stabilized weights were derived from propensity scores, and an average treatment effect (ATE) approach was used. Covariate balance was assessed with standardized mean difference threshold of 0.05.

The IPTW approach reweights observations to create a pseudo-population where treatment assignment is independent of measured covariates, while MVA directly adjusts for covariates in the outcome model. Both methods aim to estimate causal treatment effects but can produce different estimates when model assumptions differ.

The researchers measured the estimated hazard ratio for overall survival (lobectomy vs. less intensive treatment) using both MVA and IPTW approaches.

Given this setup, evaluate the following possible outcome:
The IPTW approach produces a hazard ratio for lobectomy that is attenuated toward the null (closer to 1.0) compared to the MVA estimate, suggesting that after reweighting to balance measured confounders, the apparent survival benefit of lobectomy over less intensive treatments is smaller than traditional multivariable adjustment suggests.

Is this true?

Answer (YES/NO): NO